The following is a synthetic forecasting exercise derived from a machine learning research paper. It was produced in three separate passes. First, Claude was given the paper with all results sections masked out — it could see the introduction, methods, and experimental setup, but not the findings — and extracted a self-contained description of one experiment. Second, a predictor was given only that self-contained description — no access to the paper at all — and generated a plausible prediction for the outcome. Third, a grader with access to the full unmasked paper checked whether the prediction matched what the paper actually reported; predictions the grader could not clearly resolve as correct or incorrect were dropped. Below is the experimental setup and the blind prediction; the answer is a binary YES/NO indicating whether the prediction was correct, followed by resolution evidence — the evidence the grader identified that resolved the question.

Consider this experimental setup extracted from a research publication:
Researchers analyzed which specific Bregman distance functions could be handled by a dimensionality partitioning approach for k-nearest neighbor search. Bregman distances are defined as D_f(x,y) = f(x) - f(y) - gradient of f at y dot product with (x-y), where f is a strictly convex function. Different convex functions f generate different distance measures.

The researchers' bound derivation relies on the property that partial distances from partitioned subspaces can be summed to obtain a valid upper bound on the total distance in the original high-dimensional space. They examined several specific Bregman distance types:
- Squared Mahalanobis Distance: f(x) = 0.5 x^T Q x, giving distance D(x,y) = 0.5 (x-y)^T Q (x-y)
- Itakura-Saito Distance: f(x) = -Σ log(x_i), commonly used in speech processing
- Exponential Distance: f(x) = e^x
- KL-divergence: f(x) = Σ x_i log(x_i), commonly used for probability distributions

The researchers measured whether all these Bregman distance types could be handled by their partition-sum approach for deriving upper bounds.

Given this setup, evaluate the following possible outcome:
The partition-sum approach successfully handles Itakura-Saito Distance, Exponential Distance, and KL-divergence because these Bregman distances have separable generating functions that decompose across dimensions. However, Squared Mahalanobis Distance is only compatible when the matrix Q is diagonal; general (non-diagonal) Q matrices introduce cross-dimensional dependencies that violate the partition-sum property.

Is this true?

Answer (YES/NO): NO